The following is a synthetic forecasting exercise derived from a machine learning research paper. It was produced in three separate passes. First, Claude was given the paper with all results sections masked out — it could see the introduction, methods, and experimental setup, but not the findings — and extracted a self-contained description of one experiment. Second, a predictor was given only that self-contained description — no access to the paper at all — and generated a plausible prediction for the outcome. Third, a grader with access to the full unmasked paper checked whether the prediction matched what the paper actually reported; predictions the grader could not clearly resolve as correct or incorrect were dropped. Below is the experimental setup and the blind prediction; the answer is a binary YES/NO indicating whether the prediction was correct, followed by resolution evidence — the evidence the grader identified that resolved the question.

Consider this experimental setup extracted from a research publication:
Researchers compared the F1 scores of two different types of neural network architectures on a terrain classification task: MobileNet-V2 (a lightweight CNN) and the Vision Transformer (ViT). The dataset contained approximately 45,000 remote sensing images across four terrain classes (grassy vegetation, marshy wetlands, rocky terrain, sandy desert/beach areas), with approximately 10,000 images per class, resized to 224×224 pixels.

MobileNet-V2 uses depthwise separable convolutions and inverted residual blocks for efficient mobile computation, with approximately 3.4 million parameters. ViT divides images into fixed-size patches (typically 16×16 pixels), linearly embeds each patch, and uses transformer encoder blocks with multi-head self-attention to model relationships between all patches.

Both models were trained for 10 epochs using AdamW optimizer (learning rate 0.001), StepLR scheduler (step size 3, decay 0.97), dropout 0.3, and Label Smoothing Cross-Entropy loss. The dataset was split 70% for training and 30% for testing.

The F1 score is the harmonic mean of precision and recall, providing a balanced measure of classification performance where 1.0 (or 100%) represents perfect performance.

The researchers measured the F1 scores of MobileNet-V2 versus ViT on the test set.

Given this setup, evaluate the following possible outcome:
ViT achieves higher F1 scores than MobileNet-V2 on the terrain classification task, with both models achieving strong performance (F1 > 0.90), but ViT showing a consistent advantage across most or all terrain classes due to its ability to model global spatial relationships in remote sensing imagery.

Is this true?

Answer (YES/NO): NO